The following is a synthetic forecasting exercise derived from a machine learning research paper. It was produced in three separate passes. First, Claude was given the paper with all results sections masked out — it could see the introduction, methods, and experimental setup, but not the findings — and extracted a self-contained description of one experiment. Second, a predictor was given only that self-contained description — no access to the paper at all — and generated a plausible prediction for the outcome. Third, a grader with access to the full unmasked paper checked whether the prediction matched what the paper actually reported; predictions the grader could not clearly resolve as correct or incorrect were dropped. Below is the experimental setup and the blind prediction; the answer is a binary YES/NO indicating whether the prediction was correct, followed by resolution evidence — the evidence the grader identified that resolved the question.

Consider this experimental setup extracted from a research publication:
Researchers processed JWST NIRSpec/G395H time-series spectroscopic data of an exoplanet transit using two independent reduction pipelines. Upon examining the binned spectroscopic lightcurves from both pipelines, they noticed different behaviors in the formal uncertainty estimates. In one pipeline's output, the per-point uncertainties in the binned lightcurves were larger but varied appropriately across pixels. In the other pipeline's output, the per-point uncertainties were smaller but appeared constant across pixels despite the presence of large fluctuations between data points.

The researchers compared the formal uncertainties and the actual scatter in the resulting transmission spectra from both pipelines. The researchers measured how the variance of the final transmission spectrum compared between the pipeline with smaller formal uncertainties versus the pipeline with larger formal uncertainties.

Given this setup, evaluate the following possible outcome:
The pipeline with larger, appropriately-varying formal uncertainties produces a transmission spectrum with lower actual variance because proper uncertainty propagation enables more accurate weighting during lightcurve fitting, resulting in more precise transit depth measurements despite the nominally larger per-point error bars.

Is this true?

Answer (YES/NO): YES